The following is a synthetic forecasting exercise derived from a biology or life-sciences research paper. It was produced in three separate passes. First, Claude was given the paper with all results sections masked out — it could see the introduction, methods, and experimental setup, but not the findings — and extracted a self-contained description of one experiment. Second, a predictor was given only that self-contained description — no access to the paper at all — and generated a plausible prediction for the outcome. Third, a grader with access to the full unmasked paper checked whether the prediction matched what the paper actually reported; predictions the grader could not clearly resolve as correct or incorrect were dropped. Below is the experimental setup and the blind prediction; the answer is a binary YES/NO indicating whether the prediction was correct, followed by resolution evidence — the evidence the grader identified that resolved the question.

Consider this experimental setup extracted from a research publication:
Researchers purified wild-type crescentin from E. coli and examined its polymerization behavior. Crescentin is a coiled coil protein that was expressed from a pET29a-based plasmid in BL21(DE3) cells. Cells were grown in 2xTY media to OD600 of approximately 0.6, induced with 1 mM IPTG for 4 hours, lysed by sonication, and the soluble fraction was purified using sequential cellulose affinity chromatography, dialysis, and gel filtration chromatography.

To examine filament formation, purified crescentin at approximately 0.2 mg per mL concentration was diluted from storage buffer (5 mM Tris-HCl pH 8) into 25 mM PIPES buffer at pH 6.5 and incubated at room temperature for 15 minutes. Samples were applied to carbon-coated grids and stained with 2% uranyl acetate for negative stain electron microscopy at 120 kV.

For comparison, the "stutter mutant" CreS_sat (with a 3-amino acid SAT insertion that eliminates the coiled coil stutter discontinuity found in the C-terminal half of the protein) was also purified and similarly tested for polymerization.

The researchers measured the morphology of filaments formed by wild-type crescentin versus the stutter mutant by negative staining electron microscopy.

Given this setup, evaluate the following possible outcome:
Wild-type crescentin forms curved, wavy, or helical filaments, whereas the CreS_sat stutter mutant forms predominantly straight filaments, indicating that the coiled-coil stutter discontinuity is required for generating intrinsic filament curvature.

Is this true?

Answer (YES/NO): NO